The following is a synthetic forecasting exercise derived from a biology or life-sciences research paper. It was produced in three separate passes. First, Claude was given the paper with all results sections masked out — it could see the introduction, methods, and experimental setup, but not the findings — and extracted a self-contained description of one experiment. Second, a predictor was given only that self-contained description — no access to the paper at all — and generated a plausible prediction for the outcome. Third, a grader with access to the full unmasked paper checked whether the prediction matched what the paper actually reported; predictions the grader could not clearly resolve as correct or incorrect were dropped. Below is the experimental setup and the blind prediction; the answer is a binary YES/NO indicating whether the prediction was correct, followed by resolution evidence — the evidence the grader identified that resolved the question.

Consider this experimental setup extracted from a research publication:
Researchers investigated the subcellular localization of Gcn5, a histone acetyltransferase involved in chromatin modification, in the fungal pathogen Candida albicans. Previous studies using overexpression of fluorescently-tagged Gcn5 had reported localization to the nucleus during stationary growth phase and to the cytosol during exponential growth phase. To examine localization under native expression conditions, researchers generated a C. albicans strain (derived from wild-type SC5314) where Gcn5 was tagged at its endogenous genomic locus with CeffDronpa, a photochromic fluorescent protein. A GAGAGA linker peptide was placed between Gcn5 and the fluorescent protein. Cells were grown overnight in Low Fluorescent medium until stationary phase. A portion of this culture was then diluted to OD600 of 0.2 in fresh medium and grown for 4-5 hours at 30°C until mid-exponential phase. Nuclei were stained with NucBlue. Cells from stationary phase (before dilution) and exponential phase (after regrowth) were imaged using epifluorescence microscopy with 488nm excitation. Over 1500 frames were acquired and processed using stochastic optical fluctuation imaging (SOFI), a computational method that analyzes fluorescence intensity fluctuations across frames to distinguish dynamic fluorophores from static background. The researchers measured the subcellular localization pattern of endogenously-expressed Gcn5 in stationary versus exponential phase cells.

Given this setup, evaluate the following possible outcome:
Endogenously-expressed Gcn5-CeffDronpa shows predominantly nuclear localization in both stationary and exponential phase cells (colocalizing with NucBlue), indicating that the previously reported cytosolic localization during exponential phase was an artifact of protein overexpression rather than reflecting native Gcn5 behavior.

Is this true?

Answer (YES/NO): NO